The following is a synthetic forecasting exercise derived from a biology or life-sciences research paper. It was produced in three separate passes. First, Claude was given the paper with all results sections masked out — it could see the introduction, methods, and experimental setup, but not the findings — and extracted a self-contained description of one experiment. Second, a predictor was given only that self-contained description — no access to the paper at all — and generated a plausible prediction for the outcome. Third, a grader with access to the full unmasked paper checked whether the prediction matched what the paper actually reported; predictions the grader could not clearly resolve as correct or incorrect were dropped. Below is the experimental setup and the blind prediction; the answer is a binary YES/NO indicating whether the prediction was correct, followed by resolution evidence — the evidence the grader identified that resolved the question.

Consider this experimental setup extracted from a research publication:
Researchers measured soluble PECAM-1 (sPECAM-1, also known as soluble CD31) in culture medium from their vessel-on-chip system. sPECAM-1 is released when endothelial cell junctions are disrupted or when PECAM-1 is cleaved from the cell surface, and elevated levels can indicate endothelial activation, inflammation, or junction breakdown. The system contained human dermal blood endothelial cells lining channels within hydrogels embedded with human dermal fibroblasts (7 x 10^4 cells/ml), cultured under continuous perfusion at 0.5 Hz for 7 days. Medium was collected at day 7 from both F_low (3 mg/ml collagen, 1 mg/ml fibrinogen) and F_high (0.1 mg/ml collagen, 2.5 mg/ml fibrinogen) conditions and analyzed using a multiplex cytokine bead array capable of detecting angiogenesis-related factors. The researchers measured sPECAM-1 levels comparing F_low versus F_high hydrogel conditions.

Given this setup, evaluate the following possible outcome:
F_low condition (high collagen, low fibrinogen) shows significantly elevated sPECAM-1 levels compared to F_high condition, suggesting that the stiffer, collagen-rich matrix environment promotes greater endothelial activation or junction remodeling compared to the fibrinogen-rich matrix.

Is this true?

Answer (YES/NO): NO